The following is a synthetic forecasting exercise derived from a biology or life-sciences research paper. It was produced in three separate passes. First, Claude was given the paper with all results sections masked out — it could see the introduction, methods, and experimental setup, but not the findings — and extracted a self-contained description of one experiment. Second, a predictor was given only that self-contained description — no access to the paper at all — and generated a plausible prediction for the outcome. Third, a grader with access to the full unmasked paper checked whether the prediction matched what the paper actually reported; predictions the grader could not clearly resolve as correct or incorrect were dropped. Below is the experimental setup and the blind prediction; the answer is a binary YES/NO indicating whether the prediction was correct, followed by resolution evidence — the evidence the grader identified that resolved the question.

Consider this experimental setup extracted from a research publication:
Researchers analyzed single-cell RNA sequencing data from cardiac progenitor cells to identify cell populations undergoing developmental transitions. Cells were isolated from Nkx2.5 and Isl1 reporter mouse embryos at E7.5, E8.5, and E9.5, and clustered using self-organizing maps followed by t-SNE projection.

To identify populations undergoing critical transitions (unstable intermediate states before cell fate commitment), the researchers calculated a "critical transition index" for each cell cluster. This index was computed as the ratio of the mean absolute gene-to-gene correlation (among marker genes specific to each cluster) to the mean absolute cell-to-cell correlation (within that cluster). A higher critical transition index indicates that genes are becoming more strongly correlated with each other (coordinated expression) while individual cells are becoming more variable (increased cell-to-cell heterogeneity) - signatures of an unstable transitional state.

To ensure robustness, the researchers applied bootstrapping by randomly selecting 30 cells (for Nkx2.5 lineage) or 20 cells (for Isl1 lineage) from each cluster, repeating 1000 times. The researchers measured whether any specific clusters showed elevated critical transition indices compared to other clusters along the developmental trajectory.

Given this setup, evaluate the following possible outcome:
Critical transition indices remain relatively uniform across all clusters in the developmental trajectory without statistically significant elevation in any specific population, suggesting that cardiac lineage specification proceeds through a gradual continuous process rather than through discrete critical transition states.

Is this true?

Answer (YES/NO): NO